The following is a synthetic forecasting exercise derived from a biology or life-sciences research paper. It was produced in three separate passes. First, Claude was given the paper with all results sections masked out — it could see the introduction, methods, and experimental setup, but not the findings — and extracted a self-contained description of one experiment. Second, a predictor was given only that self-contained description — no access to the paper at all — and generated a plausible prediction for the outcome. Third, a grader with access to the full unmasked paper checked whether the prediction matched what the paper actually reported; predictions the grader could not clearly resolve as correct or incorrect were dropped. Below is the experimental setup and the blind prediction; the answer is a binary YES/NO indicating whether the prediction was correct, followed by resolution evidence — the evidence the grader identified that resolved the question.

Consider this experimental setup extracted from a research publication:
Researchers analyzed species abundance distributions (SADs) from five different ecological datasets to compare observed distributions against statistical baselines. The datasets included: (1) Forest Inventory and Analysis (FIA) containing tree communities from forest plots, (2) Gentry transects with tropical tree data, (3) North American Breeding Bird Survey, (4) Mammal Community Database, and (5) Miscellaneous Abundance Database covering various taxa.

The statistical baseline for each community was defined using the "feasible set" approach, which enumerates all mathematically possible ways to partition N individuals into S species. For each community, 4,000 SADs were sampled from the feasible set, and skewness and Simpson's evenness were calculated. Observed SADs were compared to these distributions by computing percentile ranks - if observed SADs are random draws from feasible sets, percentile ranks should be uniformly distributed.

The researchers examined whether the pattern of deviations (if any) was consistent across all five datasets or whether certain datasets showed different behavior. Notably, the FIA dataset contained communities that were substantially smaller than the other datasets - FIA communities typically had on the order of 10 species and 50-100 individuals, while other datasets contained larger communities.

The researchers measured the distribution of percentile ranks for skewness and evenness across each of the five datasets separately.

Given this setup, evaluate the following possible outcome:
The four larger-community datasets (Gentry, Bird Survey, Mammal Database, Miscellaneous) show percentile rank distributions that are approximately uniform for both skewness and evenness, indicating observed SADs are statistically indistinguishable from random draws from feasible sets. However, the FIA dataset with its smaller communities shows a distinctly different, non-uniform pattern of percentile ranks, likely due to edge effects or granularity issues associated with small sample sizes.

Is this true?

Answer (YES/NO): NO